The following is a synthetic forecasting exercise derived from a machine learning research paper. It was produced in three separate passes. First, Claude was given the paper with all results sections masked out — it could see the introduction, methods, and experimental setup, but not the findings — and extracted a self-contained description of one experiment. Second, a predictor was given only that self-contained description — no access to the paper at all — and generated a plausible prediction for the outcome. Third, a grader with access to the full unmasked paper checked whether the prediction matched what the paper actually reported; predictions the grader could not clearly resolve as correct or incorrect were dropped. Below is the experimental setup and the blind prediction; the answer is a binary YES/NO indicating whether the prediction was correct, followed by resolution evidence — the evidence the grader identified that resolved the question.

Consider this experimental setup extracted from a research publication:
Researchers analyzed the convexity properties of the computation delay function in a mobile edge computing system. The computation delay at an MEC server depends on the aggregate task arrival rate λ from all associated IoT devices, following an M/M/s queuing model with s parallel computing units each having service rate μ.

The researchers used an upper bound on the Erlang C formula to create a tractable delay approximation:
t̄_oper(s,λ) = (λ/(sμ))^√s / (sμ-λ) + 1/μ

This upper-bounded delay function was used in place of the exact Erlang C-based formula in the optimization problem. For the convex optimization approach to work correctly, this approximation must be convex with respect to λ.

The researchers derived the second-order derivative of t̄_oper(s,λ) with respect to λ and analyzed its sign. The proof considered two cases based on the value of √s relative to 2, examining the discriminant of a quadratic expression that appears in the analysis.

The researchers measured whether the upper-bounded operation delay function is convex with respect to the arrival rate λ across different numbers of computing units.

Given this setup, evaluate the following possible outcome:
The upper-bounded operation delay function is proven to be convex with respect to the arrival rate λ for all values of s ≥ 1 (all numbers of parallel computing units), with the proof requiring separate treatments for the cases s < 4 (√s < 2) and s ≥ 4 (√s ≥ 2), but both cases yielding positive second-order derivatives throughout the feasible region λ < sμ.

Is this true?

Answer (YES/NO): NO